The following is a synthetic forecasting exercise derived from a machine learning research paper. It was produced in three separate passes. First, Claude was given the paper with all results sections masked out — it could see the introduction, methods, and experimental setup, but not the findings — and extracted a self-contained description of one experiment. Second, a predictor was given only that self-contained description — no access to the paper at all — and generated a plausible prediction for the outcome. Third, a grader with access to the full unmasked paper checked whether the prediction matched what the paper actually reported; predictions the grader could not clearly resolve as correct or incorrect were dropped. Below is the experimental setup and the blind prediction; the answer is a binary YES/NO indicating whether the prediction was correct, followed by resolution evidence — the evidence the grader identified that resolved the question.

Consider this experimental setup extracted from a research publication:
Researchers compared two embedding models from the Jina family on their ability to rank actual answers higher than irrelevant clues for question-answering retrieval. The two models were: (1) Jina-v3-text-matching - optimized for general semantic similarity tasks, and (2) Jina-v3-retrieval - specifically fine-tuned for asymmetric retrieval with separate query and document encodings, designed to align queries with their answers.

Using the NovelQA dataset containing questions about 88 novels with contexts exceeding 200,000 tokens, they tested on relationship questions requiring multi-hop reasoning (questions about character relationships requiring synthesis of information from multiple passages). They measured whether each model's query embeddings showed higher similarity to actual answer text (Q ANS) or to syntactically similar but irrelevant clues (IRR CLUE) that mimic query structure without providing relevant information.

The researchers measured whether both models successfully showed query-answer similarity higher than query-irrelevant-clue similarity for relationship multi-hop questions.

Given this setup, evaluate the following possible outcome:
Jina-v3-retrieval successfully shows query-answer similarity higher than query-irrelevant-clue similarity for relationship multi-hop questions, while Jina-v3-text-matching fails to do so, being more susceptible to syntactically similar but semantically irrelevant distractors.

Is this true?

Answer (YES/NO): NO